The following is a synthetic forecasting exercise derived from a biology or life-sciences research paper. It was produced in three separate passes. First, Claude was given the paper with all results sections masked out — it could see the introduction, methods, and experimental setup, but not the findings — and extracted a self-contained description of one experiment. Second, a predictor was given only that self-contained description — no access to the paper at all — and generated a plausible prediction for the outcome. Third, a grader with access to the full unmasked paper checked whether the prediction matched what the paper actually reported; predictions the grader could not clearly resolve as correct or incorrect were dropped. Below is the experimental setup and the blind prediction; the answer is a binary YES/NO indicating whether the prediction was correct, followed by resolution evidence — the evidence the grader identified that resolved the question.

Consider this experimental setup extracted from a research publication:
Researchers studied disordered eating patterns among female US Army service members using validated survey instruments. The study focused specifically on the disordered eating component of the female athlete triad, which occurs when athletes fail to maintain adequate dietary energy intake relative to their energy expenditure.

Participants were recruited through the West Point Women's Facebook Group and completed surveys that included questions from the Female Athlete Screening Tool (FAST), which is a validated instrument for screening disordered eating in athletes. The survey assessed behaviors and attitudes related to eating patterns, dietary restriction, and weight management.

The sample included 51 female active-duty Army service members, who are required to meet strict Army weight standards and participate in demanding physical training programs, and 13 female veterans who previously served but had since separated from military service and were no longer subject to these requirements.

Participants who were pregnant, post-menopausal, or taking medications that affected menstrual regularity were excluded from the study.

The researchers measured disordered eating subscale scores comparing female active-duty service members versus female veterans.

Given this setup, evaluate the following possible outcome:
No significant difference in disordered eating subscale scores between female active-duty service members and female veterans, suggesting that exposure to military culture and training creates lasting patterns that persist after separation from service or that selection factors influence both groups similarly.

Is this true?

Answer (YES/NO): NO